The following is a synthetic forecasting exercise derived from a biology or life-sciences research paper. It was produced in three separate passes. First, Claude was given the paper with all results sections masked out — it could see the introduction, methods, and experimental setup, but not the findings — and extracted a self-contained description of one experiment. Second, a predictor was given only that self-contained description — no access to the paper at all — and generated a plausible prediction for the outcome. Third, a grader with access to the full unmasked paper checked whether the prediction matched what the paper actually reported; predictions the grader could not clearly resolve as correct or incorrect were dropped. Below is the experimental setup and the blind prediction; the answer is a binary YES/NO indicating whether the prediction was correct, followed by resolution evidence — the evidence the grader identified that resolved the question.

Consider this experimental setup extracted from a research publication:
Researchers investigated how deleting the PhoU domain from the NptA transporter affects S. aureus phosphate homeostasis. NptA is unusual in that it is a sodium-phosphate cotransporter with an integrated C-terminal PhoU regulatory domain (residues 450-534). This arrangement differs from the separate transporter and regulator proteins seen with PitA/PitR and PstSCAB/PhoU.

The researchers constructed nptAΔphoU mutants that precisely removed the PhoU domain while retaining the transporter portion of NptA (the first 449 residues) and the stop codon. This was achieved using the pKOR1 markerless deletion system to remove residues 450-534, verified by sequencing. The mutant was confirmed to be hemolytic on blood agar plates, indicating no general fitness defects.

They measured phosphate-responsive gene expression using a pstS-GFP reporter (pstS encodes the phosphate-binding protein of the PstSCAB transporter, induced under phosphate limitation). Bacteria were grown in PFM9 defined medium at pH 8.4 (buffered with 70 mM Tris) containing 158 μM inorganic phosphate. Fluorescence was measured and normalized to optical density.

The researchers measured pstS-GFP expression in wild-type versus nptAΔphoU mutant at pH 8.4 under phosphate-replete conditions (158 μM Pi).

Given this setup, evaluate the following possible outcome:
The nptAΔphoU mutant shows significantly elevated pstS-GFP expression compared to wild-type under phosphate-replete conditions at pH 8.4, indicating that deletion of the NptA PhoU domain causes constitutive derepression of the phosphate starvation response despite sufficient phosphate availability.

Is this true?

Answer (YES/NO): YES